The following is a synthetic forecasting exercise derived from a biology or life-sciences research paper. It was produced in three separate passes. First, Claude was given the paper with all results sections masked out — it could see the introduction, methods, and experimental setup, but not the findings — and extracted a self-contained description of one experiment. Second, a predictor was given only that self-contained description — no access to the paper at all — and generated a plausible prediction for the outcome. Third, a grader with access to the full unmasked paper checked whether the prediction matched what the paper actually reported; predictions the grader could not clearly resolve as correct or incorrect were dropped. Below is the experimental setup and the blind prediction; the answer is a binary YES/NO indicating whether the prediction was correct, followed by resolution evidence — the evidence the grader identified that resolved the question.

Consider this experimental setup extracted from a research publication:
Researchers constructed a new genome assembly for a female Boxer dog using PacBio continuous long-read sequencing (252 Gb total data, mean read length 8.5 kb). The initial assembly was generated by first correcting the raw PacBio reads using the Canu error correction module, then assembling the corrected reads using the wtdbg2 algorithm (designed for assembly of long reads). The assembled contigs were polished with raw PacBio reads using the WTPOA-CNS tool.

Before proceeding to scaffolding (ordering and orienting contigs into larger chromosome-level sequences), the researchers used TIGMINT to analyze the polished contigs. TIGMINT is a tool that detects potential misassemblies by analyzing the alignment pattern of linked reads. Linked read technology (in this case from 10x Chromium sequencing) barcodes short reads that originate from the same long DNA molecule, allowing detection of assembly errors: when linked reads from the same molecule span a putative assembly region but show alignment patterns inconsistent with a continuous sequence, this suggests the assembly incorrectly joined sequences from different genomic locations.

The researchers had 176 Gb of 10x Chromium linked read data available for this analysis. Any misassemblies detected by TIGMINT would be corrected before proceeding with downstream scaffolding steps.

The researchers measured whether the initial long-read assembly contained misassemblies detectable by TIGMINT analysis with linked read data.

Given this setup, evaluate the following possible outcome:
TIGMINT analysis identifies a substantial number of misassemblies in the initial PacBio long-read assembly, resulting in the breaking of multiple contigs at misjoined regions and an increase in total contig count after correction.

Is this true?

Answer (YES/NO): YES